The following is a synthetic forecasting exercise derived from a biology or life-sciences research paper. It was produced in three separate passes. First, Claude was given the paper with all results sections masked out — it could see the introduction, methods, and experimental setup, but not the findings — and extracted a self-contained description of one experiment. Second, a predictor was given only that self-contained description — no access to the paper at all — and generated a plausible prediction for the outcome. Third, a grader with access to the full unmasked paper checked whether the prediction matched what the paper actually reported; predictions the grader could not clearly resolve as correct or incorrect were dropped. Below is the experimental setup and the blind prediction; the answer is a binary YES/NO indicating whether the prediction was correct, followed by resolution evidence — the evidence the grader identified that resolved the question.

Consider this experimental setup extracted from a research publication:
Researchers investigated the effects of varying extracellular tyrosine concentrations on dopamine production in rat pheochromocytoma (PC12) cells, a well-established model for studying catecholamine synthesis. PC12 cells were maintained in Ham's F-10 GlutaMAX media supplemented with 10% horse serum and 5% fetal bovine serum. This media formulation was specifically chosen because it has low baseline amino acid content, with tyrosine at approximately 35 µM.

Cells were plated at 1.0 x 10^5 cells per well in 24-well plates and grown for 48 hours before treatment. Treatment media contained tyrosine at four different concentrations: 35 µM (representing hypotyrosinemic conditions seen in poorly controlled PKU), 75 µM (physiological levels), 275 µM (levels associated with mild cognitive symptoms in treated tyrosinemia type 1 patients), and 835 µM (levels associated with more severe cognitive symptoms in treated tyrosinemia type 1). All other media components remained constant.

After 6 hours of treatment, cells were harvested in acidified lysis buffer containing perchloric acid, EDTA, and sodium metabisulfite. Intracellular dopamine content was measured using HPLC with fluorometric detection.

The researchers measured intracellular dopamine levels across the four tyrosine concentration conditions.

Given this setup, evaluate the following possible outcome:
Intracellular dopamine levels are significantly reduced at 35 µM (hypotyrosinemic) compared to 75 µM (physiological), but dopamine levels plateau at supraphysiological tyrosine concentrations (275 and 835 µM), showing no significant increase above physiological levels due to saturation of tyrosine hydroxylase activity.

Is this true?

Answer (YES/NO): NO